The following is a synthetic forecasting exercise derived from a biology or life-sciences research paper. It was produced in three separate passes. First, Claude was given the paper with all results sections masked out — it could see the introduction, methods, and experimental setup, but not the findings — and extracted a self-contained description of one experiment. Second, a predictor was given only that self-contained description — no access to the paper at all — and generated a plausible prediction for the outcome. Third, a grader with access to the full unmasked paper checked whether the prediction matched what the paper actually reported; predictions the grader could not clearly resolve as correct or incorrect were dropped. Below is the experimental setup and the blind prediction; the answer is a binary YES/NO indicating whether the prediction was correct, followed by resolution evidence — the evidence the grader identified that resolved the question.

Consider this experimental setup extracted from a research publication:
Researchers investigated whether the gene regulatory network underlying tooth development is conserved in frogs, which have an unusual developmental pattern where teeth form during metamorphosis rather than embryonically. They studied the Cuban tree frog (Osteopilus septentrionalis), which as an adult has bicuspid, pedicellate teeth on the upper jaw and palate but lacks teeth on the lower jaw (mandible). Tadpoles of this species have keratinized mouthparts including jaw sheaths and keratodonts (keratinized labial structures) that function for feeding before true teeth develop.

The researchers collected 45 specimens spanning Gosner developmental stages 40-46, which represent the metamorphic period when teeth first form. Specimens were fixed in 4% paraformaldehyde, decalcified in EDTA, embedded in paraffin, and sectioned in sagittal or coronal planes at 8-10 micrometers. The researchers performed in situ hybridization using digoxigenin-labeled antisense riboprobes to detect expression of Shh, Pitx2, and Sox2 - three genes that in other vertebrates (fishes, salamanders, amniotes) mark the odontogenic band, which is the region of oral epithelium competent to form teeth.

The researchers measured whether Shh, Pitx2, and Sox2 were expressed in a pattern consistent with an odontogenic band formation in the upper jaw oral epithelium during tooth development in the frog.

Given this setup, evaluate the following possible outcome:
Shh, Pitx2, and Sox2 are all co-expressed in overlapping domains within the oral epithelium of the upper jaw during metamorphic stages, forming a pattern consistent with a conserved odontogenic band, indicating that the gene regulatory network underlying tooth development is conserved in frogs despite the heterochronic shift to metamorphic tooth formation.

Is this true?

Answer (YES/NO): YES